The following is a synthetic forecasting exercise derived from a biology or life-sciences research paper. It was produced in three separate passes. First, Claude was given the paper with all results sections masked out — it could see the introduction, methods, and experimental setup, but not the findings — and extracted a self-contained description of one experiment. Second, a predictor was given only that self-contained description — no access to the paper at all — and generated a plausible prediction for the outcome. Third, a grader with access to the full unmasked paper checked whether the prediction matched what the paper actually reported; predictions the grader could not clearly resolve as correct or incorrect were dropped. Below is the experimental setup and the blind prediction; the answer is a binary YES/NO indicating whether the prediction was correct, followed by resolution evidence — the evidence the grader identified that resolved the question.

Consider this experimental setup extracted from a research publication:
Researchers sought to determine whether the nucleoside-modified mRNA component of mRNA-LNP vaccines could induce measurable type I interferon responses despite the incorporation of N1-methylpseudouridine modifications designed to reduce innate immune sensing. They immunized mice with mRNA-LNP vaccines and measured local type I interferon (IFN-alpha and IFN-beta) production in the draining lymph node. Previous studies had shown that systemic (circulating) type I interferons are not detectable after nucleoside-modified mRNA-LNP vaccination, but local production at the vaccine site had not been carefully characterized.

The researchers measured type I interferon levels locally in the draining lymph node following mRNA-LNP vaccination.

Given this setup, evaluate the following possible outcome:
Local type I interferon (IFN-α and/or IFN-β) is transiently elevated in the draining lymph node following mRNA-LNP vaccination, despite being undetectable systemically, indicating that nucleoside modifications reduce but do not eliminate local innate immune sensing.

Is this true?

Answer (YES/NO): NO